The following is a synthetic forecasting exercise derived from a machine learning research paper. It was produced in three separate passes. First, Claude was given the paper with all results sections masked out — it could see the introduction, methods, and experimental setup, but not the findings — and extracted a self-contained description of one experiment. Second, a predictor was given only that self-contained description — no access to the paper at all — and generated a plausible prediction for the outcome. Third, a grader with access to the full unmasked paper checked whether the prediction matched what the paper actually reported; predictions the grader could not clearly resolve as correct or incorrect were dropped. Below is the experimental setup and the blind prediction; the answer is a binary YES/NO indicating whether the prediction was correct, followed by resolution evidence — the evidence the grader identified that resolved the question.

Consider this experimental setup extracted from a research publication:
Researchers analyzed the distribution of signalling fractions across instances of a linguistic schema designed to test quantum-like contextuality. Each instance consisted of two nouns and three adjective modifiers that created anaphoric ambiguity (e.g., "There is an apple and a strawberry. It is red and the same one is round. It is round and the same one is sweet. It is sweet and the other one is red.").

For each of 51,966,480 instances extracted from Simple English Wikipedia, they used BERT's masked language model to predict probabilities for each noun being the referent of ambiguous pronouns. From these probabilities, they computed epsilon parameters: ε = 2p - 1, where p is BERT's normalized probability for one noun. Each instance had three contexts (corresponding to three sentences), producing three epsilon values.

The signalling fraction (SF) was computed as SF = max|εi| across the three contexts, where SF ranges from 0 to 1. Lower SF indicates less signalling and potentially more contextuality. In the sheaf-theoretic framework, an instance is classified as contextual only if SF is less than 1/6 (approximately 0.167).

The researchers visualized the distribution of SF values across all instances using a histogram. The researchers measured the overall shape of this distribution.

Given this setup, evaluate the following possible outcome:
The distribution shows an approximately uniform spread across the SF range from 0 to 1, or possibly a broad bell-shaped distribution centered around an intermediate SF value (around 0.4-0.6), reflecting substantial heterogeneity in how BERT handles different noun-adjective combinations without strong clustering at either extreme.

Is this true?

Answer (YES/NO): NO